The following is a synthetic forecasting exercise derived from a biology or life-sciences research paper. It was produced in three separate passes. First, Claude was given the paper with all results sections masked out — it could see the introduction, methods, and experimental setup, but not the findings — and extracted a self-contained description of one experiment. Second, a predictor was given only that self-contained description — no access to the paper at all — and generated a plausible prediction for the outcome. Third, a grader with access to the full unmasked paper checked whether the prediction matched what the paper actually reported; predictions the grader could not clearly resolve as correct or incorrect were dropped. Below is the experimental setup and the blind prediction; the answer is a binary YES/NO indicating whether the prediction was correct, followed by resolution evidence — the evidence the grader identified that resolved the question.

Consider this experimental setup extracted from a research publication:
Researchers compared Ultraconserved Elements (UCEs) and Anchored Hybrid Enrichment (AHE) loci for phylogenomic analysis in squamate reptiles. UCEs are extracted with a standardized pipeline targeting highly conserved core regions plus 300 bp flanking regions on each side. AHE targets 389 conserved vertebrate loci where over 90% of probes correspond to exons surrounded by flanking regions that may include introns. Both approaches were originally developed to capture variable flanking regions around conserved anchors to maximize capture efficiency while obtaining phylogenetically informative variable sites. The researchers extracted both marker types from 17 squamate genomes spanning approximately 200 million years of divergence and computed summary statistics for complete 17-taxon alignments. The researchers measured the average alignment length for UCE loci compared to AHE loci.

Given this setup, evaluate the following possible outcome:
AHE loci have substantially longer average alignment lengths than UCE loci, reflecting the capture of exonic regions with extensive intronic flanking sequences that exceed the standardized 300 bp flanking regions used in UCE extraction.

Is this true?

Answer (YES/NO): YES